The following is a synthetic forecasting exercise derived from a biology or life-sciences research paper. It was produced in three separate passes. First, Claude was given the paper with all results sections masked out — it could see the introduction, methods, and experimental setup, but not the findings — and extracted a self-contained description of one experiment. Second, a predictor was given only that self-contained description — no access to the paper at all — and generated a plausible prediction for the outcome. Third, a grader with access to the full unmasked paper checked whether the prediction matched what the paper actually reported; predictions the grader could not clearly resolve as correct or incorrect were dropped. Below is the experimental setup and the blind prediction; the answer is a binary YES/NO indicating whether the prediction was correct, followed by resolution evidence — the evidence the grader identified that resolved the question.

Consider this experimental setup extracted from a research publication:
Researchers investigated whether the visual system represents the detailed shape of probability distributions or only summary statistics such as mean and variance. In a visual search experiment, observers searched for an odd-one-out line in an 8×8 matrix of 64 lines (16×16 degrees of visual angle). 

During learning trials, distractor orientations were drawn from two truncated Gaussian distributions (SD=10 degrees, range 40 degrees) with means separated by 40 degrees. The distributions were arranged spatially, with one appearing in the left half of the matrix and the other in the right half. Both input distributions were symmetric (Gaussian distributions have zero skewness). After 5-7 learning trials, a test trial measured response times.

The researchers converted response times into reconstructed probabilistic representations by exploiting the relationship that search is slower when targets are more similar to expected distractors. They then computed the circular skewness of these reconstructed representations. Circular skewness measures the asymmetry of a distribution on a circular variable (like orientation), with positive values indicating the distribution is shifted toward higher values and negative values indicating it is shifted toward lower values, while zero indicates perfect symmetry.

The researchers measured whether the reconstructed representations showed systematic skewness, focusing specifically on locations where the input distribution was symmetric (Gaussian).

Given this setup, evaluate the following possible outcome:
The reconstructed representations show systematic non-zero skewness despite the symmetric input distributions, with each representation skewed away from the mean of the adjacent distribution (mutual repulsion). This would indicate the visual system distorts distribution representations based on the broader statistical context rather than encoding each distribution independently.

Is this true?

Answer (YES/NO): YES